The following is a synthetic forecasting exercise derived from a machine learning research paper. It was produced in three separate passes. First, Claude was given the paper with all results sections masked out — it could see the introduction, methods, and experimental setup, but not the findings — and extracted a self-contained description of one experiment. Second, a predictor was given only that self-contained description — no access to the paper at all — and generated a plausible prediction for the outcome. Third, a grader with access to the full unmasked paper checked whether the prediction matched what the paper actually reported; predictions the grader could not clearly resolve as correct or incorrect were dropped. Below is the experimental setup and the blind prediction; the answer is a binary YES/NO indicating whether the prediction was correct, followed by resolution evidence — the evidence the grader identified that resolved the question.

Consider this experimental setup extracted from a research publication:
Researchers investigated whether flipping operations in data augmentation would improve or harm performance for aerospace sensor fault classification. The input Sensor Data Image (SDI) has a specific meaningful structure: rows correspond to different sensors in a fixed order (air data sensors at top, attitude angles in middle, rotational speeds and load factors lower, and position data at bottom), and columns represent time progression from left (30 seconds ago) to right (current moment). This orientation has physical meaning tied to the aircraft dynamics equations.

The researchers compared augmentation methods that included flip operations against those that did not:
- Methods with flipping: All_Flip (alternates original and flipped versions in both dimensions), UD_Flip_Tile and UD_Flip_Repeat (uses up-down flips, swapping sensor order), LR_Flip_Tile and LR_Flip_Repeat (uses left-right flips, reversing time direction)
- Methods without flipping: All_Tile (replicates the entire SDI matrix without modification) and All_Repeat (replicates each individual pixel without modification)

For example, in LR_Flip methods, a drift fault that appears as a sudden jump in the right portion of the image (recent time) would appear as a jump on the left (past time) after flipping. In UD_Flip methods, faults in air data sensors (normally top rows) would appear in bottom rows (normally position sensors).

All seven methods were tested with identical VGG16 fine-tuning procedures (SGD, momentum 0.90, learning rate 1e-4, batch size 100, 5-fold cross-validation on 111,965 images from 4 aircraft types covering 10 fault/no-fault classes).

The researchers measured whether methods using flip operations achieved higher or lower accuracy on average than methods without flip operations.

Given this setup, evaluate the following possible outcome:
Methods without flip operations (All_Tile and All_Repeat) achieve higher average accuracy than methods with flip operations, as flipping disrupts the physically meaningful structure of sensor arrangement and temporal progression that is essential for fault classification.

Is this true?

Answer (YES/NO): YES